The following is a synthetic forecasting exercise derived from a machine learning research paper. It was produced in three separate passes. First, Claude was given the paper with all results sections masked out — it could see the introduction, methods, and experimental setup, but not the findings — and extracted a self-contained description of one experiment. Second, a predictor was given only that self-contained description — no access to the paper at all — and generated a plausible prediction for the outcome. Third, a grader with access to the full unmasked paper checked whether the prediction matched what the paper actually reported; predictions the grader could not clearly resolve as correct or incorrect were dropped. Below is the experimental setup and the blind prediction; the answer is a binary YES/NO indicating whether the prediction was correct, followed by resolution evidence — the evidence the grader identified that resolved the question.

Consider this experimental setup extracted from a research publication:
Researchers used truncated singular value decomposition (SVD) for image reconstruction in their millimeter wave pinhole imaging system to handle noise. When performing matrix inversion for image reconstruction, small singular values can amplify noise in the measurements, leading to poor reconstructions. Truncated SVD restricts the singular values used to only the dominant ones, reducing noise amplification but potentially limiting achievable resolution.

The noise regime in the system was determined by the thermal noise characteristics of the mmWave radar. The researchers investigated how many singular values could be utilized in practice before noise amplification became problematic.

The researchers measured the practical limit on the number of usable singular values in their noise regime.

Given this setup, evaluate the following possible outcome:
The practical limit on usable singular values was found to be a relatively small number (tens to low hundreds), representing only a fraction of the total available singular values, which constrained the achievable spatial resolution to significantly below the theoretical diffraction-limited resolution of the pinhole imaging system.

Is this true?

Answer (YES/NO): NO